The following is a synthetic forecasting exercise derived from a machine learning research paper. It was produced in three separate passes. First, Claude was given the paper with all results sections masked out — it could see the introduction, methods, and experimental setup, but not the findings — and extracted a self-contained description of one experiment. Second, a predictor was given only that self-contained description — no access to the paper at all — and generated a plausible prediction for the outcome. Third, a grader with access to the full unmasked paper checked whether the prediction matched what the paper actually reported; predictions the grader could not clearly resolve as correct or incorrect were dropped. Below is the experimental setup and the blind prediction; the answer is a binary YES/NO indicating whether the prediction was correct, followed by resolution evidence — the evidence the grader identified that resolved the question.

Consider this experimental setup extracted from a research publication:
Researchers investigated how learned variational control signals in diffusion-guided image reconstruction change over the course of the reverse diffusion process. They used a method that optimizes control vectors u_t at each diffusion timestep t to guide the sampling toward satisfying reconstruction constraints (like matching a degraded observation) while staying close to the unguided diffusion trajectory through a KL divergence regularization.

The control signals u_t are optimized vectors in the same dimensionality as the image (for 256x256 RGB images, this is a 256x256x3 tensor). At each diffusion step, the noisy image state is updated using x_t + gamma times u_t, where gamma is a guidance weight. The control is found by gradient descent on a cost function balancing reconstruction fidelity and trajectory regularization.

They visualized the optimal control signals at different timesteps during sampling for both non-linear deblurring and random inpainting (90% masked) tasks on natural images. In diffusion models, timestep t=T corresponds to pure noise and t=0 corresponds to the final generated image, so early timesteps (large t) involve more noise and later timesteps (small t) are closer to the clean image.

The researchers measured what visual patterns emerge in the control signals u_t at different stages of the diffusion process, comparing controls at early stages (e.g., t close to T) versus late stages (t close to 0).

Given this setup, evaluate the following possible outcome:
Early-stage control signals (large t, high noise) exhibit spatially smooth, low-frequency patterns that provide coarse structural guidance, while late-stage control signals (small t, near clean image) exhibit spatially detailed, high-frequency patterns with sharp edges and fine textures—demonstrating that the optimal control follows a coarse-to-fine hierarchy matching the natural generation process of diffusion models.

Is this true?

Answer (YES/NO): YES